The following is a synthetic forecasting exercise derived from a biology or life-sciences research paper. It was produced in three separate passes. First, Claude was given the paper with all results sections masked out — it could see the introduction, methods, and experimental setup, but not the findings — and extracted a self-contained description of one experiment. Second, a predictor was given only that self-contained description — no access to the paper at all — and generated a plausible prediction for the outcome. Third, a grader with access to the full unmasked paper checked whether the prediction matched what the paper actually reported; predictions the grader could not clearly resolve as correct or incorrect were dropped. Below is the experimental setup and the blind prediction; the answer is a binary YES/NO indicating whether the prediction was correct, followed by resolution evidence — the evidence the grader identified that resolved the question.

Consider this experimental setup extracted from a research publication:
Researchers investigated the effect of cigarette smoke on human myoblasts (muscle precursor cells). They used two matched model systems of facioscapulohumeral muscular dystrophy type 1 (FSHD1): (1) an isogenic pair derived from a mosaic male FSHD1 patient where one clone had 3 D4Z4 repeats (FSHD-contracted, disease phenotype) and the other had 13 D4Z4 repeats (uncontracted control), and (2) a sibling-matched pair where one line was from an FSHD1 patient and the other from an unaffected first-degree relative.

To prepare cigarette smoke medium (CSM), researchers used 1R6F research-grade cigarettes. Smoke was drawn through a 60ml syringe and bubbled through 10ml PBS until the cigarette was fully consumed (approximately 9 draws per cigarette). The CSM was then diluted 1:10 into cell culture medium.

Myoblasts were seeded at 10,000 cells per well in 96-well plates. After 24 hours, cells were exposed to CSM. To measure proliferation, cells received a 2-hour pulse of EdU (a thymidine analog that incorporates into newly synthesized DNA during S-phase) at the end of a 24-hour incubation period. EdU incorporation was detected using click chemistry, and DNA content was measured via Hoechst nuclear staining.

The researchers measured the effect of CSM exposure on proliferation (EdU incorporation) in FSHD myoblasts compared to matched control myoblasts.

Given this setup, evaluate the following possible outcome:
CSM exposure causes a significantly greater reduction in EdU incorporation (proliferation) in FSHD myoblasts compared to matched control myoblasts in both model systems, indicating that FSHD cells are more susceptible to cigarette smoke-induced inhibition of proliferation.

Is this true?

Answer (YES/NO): YES